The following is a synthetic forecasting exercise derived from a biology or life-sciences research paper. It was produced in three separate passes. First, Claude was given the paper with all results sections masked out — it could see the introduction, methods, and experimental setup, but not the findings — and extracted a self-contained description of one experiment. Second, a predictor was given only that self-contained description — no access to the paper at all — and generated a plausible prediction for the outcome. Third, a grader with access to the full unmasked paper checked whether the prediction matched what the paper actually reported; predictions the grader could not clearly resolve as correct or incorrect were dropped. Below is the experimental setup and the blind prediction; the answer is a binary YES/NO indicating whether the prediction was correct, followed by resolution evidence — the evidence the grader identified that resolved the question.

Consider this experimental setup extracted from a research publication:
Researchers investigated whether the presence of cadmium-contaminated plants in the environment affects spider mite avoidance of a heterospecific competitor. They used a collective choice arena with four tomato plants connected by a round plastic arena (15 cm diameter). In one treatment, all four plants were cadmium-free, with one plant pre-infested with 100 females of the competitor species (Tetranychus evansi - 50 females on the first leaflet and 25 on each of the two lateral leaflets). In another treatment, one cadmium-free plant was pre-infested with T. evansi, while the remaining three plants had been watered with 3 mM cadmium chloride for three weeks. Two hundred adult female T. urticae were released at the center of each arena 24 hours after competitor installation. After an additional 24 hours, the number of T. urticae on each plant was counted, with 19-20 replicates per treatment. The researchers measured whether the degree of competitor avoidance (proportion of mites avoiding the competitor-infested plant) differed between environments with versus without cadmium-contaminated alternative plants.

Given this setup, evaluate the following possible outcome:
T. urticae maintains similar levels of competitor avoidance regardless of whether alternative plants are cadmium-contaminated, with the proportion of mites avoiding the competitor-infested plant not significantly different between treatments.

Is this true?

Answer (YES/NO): NO